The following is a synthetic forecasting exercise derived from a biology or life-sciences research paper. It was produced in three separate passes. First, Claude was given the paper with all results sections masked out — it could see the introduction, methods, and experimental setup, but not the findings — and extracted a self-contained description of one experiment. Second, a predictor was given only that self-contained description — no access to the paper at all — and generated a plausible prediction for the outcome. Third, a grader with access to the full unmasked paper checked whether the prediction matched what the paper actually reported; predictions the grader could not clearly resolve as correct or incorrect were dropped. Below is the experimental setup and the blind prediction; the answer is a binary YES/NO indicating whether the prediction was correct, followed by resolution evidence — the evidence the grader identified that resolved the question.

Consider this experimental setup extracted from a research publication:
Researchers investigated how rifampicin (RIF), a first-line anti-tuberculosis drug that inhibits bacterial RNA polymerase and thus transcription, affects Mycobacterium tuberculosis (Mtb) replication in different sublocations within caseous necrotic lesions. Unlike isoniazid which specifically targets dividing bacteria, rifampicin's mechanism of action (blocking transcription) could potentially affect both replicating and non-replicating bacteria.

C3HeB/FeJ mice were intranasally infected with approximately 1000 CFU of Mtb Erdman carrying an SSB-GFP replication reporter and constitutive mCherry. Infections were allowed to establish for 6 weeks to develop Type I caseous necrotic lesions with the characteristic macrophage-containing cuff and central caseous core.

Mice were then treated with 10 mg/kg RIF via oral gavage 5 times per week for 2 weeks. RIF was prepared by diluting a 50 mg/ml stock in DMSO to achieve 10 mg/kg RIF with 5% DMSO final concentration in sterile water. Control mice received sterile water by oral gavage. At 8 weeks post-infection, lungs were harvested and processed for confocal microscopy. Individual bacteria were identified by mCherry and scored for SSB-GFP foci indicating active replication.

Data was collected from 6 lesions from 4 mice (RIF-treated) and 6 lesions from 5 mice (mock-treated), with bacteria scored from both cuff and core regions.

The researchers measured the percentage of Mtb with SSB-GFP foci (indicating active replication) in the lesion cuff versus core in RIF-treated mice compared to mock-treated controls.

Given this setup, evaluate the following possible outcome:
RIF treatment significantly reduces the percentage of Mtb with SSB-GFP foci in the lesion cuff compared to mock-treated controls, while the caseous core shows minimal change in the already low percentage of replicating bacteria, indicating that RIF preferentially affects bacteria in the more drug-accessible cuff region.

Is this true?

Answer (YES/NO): NO